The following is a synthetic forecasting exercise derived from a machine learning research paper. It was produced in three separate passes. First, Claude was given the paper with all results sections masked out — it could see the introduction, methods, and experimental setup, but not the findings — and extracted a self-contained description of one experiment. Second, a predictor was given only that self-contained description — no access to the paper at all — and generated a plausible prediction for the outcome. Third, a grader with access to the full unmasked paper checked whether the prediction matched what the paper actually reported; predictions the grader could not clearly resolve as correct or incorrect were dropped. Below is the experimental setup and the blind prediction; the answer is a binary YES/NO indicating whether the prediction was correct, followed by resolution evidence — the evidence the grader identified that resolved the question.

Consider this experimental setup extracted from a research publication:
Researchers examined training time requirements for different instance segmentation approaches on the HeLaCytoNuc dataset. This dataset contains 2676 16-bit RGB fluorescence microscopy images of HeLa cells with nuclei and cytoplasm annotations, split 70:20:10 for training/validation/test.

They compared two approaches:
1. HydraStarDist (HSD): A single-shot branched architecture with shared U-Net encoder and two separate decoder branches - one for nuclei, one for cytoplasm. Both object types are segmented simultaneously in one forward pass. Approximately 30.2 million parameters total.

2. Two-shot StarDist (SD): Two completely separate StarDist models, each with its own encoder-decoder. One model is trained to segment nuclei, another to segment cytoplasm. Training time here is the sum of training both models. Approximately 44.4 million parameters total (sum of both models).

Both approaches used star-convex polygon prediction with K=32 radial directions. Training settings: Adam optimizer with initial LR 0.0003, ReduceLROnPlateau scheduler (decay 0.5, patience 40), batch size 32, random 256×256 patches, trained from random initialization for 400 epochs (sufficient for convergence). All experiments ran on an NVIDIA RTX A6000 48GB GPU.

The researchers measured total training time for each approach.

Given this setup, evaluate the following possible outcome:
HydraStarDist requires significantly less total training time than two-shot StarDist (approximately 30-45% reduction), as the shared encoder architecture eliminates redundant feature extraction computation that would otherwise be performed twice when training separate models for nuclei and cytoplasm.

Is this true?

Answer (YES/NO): NO